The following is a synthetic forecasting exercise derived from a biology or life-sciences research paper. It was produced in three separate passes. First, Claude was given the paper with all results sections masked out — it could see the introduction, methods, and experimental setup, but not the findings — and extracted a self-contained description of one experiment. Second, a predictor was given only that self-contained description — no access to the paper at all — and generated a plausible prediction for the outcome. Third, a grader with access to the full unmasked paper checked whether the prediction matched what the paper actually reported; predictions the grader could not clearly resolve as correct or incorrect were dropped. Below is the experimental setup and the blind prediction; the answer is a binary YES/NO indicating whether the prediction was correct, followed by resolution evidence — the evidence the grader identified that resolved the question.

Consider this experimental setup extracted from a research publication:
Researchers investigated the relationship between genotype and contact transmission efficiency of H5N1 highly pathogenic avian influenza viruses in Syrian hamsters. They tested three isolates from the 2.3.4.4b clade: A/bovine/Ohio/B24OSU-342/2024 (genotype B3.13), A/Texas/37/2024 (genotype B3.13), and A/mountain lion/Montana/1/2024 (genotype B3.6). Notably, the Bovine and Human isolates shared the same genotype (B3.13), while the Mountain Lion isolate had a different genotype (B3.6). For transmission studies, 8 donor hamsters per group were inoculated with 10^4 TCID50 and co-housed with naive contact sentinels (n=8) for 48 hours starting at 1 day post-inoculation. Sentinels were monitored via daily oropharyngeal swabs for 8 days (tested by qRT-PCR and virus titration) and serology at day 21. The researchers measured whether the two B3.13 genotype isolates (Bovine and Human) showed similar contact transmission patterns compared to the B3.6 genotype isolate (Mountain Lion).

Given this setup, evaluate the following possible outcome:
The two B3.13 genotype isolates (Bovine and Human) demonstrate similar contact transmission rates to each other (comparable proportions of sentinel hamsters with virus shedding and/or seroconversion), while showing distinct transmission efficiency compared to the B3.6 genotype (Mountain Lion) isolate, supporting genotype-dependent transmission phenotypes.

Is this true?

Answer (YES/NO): NO